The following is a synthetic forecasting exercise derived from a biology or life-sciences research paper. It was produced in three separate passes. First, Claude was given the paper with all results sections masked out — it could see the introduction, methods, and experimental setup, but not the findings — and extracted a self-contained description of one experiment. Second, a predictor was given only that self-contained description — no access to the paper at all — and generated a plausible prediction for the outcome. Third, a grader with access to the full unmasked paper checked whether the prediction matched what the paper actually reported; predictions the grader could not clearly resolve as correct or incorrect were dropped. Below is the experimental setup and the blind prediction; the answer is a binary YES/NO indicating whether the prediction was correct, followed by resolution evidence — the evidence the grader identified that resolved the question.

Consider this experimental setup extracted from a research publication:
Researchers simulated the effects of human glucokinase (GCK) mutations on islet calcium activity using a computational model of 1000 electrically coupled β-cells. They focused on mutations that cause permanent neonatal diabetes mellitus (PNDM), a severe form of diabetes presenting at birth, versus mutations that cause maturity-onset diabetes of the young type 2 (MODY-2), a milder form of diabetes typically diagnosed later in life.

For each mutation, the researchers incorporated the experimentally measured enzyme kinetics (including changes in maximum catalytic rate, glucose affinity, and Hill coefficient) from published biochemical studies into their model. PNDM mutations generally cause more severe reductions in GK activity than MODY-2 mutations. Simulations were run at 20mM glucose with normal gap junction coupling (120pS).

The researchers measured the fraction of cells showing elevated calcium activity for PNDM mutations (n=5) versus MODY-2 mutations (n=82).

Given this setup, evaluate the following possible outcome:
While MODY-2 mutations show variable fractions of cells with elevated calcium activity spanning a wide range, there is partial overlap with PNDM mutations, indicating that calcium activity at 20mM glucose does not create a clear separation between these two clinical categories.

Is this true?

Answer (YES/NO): NO